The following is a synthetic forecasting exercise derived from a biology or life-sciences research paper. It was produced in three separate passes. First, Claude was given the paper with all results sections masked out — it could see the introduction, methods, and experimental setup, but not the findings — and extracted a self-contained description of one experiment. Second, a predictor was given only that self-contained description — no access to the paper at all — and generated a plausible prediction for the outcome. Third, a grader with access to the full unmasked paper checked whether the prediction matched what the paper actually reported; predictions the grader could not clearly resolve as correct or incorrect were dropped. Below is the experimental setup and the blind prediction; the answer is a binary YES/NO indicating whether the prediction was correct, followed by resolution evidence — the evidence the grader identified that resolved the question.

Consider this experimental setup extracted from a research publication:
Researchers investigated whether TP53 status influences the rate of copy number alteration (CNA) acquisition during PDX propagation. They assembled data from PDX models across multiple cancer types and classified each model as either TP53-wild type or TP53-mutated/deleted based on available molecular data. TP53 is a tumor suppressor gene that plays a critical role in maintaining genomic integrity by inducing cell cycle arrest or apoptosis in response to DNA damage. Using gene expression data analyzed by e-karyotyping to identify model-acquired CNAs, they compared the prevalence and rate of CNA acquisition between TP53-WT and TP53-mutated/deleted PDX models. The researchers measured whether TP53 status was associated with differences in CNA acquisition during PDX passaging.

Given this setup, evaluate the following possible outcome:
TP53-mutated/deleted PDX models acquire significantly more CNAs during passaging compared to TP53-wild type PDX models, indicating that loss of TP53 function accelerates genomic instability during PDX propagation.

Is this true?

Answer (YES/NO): YES